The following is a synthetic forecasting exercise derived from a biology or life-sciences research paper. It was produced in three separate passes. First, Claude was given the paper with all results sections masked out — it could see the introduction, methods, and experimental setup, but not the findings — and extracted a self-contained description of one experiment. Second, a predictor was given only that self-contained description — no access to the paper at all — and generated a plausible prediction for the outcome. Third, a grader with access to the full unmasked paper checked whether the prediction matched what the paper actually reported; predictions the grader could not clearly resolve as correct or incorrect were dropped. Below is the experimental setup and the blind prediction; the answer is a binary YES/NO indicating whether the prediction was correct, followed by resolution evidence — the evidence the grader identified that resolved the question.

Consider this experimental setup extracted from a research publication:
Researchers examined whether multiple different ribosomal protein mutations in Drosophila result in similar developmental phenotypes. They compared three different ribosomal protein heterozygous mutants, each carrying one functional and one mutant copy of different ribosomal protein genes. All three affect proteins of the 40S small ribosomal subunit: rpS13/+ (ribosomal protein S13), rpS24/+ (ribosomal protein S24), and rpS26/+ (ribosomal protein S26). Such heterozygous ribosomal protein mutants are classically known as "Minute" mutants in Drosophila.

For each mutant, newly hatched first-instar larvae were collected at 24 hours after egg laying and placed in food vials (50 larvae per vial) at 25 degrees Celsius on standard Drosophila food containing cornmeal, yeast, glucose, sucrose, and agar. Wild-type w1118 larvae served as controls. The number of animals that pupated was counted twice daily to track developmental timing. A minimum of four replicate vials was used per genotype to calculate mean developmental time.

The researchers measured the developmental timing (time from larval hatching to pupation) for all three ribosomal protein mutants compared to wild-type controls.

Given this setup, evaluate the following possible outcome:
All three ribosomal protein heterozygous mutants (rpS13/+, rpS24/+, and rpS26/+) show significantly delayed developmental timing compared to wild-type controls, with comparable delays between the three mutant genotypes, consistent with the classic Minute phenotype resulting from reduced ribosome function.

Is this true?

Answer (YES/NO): NO